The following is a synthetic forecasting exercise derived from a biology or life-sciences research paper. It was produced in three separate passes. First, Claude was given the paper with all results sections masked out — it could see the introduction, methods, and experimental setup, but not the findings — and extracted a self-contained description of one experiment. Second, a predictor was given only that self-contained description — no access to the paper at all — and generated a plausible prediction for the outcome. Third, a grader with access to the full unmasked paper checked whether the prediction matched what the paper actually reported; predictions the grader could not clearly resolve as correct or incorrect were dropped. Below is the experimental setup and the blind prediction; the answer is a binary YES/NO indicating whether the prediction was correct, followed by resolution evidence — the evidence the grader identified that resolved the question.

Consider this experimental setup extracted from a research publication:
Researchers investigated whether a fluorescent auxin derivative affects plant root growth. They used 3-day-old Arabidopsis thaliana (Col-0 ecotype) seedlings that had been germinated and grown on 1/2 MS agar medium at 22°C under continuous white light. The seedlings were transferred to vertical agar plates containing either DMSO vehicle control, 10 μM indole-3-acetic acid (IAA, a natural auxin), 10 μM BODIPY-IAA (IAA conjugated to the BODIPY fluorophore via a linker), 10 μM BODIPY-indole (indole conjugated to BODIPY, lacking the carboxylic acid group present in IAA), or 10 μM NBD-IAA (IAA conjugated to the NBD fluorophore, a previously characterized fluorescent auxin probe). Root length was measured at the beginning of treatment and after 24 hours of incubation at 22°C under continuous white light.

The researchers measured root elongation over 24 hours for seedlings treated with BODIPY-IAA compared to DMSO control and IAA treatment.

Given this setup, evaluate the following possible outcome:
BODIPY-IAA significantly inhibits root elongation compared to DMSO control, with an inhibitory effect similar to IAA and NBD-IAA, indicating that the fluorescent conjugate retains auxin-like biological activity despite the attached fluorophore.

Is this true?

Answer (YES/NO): NO